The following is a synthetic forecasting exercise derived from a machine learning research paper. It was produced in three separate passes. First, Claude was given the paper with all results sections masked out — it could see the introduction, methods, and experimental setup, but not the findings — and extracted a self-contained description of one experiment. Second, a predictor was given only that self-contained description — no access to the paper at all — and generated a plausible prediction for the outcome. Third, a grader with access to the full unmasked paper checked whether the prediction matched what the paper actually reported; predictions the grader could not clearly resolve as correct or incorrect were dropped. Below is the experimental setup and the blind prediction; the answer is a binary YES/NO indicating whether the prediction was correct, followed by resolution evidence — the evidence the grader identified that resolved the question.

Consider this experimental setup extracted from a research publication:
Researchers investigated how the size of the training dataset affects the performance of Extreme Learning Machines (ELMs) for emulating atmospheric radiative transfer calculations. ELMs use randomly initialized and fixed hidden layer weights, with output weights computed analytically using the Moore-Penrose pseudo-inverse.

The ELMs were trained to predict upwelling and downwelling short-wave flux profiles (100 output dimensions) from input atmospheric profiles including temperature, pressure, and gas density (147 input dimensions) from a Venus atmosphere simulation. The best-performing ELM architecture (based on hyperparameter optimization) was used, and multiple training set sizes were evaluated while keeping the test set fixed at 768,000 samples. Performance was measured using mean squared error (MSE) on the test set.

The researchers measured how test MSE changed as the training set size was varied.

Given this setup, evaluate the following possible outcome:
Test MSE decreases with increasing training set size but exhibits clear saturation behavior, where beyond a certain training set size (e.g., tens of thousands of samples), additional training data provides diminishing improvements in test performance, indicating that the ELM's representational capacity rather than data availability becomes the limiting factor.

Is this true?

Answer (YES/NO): NO